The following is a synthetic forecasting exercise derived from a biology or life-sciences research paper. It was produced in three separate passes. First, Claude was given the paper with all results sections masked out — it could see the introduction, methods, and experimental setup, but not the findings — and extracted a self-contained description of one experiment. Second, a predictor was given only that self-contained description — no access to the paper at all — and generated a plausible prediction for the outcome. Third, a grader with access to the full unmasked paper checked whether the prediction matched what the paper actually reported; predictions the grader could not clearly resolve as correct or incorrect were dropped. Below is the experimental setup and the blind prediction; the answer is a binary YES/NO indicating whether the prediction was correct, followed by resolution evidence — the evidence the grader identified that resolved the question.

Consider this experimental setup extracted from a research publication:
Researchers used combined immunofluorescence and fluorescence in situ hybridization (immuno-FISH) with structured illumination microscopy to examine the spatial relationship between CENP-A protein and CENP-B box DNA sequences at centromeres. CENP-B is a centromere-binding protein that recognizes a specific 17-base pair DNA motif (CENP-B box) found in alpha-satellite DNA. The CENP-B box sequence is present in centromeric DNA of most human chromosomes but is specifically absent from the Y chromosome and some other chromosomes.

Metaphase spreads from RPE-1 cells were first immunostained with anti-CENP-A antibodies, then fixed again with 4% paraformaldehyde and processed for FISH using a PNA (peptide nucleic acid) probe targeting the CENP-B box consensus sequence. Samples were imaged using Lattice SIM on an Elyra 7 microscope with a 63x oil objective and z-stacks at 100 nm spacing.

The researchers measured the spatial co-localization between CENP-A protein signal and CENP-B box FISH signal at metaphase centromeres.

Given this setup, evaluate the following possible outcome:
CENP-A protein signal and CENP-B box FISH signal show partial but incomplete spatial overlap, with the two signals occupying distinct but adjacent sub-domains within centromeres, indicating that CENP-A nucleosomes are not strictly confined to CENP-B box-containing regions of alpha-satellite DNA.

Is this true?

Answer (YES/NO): YES